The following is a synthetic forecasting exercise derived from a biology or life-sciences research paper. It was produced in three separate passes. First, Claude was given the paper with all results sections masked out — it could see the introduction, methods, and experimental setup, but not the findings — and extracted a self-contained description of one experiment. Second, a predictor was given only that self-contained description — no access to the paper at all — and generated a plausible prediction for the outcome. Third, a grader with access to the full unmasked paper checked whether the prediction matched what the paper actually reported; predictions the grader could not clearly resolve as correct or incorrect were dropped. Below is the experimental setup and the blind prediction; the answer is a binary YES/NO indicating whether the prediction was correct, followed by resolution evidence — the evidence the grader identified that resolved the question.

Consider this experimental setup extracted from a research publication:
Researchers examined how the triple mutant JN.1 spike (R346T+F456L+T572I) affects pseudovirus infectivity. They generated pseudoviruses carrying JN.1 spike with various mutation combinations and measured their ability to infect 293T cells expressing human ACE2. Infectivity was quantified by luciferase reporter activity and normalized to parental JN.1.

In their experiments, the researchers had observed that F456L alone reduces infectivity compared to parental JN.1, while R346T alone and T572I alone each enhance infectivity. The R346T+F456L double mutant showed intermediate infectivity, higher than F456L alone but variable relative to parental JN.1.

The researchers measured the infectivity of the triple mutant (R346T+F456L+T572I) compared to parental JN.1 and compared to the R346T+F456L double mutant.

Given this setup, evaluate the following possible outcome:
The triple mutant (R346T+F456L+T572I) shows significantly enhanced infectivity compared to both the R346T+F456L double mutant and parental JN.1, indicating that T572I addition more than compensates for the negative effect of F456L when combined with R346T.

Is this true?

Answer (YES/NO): NO